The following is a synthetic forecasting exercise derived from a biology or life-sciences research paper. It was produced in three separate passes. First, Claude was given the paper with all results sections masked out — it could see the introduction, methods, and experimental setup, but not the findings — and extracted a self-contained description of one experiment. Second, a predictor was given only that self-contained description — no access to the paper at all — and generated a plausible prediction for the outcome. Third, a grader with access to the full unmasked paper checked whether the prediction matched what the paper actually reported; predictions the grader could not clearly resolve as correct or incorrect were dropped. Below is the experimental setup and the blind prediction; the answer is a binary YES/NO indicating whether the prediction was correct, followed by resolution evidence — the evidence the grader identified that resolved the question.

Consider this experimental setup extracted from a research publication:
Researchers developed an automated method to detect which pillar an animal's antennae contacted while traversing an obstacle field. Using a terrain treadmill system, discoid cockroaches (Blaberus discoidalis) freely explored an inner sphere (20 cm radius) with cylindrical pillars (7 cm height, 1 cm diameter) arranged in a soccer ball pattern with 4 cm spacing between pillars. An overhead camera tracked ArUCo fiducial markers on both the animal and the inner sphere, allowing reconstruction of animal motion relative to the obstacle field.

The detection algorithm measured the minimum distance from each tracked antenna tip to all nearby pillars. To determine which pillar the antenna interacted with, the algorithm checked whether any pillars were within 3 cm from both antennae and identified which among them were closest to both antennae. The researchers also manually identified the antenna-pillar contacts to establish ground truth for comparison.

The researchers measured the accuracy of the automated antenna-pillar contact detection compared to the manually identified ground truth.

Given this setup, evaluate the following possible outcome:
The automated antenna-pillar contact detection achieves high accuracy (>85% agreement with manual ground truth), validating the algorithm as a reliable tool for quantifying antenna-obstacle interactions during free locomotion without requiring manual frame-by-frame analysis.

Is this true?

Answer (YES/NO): NO